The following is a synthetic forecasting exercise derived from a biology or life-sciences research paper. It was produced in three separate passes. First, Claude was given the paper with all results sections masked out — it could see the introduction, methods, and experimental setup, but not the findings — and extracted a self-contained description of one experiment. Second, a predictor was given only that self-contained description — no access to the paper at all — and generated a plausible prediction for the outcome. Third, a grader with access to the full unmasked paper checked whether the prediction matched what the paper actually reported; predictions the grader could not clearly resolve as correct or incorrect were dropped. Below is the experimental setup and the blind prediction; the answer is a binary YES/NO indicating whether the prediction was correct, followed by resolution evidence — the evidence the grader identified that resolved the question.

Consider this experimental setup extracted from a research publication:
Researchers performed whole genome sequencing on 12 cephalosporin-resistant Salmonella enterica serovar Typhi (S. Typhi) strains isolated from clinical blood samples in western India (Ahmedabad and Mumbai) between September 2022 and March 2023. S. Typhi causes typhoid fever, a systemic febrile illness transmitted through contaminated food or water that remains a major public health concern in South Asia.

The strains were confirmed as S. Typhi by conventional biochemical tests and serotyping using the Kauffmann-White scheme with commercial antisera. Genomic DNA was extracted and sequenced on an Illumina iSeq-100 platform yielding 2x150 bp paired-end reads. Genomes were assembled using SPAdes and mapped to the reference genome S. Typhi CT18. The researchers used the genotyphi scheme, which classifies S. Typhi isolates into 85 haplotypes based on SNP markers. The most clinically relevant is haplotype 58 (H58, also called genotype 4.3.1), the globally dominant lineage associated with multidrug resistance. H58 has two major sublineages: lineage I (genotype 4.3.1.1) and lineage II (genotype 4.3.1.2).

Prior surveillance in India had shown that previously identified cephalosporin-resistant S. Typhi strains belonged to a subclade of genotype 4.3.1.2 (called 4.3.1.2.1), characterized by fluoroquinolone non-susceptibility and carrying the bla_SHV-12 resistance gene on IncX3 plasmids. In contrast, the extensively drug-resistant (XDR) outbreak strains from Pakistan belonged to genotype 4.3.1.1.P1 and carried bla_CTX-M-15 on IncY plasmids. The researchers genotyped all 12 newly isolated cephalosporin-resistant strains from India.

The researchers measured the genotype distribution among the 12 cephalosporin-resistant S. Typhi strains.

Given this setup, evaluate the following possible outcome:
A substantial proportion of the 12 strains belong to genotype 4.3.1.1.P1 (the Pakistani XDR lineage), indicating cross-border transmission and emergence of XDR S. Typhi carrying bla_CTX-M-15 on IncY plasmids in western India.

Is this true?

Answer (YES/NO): NO